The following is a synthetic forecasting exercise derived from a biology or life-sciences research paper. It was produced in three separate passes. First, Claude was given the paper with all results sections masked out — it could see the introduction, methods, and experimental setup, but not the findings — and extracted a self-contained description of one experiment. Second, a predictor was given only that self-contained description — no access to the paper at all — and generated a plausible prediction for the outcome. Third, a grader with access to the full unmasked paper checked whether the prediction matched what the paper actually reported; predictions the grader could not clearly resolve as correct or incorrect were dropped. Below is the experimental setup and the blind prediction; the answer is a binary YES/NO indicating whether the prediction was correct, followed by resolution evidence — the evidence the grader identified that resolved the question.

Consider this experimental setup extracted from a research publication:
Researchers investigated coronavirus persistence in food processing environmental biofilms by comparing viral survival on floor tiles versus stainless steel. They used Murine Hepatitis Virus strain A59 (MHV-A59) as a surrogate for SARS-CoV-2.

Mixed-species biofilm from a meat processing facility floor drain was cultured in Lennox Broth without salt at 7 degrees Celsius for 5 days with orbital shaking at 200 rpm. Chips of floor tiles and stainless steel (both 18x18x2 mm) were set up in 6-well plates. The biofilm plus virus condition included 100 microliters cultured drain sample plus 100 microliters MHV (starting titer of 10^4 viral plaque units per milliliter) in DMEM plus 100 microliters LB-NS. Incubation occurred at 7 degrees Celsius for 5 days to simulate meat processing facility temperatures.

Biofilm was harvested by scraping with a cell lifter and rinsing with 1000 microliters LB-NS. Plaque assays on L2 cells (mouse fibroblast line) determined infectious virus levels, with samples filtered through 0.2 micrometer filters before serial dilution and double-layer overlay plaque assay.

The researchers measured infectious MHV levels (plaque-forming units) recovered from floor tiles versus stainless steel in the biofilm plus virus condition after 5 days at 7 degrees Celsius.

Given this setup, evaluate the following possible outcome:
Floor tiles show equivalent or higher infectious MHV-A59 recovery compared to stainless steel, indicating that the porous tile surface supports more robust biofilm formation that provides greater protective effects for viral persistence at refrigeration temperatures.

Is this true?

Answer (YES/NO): YES